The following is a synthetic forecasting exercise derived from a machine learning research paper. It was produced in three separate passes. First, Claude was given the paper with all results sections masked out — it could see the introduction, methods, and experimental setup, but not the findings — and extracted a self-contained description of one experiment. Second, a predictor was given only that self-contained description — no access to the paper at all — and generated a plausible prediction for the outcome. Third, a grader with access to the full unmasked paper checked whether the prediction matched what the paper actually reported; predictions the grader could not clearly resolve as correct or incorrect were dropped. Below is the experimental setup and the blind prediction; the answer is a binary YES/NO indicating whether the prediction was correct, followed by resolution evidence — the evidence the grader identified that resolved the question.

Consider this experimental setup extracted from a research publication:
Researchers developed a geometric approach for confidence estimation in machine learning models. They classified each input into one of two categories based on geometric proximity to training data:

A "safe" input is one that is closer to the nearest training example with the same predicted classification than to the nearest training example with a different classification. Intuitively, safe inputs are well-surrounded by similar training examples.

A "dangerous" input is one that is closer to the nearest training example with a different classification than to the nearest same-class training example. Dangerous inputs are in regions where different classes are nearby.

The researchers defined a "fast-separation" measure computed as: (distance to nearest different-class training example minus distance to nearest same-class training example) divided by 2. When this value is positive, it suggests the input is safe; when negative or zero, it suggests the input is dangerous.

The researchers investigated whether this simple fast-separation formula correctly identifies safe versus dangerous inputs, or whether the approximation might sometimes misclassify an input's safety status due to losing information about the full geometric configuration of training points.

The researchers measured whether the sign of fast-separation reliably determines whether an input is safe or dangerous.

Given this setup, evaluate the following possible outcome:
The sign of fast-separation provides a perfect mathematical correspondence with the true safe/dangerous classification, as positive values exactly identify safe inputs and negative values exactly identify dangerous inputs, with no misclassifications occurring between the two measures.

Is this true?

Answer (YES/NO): YES